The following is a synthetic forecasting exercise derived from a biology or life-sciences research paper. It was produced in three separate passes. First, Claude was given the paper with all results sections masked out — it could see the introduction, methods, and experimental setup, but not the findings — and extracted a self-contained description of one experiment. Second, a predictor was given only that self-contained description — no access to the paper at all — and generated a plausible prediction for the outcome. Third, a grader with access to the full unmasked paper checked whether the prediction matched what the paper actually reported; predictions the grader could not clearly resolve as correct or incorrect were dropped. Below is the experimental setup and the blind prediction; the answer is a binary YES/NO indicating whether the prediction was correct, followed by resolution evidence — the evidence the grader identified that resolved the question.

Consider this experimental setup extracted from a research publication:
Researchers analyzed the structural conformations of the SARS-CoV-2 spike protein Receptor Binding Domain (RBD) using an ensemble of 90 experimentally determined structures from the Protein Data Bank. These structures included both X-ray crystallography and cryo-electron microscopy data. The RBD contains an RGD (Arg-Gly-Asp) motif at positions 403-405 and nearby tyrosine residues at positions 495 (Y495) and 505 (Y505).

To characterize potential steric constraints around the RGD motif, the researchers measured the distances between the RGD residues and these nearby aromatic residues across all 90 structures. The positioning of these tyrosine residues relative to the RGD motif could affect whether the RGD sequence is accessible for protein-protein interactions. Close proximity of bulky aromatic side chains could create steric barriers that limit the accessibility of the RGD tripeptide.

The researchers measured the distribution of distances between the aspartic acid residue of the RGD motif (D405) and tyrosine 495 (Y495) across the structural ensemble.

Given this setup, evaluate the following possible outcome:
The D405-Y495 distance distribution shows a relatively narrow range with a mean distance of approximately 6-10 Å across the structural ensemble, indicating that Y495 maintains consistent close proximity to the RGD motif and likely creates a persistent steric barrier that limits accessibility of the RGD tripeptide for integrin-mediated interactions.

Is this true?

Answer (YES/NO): NO